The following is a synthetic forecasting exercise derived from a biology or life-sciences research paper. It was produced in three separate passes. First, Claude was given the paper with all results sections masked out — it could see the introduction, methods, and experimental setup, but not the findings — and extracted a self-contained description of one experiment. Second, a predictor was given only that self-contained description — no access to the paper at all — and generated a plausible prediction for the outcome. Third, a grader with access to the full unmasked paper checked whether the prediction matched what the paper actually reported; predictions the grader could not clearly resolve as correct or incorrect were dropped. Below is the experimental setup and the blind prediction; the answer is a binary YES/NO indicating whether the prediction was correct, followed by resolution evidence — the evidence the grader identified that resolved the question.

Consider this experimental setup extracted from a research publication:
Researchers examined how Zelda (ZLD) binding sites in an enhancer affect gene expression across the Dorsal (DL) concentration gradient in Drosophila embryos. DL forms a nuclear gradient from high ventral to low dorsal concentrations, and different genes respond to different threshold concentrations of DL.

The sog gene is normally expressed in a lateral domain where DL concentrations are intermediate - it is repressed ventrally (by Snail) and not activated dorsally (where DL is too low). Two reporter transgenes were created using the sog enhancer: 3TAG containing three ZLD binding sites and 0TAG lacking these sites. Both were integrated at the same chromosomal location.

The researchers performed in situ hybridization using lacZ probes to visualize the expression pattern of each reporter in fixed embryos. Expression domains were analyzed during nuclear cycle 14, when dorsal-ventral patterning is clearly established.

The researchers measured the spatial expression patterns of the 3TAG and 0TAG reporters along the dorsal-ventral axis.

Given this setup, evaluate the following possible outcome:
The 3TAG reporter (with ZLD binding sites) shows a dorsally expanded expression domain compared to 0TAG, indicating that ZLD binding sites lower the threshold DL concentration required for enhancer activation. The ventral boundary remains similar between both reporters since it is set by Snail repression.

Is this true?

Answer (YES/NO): YES